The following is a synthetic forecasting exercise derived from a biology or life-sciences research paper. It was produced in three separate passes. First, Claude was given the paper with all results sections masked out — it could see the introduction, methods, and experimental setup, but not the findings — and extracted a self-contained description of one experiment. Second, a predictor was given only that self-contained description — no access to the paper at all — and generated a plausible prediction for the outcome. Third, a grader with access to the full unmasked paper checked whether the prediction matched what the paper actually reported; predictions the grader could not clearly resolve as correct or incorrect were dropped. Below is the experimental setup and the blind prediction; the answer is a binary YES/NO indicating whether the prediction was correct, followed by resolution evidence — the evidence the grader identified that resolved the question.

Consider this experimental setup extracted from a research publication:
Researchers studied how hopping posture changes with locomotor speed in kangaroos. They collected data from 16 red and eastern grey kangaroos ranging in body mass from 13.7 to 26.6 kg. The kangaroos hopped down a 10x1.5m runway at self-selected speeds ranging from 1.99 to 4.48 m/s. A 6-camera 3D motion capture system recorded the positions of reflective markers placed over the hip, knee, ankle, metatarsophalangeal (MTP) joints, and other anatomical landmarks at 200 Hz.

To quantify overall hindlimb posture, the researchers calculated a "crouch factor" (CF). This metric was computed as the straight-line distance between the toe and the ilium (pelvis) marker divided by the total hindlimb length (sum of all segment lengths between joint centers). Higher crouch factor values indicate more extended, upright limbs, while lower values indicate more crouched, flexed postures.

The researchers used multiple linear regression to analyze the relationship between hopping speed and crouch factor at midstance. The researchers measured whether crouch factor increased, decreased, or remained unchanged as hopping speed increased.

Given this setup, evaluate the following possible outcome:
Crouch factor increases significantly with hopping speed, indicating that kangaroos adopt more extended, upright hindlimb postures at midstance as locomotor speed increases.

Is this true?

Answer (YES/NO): NO